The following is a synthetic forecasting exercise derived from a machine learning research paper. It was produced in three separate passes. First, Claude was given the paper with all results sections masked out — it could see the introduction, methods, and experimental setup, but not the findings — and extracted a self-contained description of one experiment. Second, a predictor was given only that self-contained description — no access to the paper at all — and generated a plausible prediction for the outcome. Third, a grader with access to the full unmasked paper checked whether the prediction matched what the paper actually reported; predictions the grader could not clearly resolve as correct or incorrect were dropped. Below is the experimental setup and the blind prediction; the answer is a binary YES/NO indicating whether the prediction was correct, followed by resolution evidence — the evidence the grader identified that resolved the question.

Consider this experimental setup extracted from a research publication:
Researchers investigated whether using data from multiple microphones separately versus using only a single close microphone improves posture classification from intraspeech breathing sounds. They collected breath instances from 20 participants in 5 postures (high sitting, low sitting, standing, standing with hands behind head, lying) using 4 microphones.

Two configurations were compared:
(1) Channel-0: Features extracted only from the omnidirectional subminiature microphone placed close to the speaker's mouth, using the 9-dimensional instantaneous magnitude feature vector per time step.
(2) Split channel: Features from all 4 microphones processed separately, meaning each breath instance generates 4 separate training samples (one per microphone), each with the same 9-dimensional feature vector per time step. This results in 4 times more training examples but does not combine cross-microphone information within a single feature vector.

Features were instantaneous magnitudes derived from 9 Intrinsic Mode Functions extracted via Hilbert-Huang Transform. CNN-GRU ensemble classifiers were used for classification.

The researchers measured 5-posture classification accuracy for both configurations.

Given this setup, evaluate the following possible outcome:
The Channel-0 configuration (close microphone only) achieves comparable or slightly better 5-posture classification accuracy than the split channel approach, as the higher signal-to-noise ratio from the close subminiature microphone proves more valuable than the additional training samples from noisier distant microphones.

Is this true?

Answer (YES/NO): NO